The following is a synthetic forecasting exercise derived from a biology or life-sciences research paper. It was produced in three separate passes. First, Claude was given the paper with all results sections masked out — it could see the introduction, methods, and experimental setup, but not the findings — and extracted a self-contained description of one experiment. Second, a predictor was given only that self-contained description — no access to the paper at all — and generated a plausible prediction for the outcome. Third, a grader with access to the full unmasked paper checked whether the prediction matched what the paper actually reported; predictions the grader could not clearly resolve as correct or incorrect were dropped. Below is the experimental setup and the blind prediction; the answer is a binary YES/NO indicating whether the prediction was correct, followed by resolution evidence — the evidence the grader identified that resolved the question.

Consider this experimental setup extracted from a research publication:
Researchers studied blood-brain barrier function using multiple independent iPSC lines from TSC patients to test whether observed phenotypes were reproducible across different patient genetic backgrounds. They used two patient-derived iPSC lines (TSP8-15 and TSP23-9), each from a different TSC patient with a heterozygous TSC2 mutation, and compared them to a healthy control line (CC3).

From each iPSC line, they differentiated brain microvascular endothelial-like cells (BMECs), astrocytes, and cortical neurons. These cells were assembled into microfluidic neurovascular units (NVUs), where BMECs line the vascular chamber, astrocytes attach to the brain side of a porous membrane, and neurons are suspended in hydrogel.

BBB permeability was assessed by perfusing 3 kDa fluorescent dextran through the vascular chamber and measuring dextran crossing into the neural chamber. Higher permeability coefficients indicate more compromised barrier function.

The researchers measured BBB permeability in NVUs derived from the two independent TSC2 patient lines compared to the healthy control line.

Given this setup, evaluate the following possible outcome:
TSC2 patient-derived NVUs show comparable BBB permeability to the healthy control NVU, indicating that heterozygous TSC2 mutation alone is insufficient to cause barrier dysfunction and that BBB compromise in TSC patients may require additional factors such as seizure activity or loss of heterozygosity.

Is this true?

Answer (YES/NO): NO